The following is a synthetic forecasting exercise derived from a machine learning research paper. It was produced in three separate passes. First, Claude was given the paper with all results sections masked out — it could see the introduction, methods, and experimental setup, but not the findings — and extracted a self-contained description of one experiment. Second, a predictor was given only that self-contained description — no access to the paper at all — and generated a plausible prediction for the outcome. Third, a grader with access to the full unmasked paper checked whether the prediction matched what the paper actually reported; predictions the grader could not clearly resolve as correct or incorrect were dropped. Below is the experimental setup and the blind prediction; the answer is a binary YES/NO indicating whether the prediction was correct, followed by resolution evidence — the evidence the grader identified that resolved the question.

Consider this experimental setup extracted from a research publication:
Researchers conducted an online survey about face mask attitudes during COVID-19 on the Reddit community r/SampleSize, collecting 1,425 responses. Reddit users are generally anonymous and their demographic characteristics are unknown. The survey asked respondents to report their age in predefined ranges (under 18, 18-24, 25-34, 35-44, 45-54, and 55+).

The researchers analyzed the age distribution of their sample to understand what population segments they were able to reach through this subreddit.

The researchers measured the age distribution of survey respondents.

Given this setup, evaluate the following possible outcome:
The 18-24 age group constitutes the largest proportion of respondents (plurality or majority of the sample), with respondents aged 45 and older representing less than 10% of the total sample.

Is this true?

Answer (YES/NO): YES